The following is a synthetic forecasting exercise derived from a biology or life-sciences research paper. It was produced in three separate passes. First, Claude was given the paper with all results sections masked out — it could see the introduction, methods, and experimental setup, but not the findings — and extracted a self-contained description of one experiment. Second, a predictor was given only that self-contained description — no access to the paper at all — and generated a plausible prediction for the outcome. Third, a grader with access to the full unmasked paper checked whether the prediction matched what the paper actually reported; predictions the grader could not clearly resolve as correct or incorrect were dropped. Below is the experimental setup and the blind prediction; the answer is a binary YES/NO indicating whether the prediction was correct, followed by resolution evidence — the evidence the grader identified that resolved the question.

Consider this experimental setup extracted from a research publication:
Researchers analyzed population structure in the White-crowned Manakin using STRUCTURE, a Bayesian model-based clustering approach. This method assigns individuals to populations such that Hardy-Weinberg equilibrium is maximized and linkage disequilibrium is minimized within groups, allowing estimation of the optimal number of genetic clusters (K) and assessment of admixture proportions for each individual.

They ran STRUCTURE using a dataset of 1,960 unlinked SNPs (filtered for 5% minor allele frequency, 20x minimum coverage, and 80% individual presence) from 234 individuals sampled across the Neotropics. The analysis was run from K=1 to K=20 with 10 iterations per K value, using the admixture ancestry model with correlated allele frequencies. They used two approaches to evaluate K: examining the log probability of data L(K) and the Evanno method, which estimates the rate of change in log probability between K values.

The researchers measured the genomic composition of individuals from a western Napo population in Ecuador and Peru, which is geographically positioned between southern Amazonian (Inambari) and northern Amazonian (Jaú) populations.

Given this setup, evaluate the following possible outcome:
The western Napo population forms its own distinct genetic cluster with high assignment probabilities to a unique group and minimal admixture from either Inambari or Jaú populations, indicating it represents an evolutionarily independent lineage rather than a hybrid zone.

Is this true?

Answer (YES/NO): NO